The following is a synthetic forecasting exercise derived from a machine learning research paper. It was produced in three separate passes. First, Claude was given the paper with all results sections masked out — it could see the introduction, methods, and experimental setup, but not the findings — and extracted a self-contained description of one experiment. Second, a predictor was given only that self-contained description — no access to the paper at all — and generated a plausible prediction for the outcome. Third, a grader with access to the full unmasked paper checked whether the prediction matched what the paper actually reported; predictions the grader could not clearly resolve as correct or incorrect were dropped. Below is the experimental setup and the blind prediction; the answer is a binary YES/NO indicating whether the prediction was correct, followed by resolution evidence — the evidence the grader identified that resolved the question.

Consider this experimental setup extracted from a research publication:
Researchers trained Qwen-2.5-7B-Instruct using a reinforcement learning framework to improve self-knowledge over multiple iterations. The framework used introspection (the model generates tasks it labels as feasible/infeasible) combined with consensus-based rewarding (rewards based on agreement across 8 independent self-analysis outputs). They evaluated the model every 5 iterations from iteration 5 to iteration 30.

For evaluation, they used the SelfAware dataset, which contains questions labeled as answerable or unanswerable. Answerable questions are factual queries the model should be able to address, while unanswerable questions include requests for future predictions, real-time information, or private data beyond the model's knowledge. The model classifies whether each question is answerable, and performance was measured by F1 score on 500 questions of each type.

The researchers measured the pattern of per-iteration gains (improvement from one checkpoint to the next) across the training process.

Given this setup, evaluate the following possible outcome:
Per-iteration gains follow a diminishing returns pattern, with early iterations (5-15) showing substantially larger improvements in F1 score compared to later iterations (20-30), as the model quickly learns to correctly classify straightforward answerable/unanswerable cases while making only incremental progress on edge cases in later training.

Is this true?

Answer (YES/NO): YES